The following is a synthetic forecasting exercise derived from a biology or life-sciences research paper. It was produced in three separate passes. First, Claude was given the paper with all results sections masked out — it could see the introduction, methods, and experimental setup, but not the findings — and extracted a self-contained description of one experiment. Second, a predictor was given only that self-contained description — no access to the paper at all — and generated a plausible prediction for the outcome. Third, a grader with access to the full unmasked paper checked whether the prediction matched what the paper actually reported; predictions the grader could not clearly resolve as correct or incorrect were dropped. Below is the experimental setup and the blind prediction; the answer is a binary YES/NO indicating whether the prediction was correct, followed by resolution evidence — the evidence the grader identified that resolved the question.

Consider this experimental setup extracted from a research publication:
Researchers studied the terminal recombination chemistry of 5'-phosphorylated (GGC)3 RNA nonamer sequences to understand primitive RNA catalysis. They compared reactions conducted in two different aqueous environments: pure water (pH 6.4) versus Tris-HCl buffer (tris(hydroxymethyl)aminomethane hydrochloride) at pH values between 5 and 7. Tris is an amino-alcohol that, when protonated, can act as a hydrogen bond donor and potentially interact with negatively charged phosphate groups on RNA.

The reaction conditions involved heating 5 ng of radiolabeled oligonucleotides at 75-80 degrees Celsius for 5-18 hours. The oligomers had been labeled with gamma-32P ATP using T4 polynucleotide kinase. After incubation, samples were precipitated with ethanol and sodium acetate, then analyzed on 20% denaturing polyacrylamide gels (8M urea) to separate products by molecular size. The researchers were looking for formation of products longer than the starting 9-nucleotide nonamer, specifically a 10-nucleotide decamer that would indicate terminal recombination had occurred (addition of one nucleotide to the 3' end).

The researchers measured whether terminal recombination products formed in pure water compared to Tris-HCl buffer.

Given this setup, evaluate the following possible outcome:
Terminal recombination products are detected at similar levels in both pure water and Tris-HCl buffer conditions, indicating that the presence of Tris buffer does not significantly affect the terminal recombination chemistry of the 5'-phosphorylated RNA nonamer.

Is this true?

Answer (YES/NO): NO